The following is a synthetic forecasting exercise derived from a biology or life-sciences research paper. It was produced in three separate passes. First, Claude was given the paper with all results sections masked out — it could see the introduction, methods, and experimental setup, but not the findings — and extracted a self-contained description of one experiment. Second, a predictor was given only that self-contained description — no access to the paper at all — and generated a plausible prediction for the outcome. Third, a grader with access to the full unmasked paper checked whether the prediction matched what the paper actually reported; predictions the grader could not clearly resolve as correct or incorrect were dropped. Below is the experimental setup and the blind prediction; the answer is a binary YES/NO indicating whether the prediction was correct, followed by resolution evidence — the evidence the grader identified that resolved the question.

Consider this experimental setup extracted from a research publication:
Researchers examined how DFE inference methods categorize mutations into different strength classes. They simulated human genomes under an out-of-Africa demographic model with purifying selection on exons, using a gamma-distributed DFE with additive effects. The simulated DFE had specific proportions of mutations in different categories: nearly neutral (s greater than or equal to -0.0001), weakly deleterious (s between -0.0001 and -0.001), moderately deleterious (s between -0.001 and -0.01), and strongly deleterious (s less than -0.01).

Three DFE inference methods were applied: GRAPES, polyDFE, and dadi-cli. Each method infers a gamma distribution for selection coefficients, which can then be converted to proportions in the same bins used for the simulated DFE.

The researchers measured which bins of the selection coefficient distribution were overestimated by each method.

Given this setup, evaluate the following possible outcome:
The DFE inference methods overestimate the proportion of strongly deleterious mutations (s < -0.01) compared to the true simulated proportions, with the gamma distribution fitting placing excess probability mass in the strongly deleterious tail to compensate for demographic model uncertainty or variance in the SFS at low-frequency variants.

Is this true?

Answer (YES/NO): NO